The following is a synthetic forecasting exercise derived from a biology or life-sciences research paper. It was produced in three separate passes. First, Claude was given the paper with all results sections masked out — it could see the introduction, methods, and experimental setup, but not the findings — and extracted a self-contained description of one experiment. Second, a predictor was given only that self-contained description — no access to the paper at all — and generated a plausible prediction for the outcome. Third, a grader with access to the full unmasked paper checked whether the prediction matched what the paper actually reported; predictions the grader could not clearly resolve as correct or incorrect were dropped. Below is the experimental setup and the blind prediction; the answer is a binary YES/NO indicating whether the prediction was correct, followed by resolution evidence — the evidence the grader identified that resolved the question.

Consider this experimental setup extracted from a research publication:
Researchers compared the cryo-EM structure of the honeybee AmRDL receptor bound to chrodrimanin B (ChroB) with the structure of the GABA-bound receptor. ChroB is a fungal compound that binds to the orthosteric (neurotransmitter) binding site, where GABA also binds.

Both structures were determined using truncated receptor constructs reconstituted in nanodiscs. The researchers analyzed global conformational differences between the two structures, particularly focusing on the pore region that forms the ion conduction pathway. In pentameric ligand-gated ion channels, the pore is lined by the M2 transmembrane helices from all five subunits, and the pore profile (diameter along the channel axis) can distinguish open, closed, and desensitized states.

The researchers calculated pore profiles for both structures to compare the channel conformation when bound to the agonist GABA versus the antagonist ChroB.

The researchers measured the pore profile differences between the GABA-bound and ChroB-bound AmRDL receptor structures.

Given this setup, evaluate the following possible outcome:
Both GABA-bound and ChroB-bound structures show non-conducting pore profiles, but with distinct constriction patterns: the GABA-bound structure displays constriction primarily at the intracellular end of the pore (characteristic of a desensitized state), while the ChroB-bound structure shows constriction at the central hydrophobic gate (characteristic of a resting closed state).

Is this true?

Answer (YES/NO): NO